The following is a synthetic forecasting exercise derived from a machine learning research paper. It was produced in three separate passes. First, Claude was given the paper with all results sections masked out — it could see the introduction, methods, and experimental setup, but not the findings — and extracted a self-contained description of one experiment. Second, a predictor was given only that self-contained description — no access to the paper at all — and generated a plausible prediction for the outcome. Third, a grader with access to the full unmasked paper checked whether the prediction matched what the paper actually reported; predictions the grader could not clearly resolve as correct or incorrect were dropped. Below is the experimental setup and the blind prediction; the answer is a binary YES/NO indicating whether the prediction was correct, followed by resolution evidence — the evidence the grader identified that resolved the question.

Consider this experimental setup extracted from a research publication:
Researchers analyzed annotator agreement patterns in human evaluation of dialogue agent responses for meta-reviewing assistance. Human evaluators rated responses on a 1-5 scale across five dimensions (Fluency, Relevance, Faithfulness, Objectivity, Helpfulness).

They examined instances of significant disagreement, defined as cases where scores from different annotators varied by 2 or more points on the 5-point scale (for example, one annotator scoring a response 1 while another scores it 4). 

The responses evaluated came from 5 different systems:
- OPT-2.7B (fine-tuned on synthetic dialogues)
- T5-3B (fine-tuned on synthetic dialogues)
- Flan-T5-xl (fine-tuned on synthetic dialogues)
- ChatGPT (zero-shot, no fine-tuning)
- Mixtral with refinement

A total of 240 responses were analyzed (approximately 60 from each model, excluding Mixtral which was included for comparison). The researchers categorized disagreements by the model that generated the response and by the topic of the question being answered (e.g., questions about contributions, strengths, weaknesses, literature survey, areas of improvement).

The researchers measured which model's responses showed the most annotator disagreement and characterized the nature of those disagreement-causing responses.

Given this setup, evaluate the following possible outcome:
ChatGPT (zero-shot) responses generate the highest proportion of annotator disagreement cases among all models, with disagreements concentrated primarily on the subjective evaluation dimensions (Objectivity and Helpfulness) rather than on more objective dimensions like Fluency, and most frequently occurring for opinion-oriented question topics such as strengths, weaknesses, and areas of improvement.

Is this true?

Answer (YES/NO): NO